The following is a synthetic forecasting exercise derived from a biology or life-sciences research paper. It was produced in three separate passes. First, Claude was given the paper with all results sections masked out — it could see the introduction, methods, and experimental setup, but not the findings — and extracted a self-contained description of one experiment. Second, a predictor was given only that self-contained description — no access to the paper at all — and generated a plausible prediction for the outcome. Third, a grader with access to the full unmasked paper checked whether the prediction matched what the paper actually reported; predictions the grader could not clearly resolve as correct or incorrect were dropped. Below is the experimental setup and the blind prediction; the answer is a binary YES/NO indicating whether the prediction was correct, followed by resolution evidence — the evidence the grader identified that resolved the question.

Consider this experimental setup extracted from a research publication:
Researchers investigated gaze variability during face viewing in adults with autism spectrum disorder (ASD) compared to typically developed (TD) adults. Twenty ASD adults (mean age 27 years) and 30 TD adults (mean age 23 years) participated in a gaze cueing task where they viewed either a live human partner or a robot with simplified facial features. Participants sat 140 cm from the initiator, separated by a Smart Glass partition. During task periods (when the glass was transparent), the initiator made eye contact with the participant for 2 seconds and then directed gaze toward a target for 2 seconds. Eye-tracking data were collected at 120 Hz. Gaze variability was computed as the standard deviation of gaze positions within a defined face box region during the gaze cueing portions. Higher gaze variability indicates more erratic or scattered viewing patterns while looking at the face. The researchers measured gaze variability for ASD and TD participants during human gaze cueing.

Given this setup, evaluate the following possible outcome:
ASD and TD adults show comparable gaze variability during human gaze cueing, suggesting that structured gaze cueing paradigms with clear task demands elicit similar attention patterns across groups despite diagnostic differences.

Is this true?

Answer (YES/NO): YES